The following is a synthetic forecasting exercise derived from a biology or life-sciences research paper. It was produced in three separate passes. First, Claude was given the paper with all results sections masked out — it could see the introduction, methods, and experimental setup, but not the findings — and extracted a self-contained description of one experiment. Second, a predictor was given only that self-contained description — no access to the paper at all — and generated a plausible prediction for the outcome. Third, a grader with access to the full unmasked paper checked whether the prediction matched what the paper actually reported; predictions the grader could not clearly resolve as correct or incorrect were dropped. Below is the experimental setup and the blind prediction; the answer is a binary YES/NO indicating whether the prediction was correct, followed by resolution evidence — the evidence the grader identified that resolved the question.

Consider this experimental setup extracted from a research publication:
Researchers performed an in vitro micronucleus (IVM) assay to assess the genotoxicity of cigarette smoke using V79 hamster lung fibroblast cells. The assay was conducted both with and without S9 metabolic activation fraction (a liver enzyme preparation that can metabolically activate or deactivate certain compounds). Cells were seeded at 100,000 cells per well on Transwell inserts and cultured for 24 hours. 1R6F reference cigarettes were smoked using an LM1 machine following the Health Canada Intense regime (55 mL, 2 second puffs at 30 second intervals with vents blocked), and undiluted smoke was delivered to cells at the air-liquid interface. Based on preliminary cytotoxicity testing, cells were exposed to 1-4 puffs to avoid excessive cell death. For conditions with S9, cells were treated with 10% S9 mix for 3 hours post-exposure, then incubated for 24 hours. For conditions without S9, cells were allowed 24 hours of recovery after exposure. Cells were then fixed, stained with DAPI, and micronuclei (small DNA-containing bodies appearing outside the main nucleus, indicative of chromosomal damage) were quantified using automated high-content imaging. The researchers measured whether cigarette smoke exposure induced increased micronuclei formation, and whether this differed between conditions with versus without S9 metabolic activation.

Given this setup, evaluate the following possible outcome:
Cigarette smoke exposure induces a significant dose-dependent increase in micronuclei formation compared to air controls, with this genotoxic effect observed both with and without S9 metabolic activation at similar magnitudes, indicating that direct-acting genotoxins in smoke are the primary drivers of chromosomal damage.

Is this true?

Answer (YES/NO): NO